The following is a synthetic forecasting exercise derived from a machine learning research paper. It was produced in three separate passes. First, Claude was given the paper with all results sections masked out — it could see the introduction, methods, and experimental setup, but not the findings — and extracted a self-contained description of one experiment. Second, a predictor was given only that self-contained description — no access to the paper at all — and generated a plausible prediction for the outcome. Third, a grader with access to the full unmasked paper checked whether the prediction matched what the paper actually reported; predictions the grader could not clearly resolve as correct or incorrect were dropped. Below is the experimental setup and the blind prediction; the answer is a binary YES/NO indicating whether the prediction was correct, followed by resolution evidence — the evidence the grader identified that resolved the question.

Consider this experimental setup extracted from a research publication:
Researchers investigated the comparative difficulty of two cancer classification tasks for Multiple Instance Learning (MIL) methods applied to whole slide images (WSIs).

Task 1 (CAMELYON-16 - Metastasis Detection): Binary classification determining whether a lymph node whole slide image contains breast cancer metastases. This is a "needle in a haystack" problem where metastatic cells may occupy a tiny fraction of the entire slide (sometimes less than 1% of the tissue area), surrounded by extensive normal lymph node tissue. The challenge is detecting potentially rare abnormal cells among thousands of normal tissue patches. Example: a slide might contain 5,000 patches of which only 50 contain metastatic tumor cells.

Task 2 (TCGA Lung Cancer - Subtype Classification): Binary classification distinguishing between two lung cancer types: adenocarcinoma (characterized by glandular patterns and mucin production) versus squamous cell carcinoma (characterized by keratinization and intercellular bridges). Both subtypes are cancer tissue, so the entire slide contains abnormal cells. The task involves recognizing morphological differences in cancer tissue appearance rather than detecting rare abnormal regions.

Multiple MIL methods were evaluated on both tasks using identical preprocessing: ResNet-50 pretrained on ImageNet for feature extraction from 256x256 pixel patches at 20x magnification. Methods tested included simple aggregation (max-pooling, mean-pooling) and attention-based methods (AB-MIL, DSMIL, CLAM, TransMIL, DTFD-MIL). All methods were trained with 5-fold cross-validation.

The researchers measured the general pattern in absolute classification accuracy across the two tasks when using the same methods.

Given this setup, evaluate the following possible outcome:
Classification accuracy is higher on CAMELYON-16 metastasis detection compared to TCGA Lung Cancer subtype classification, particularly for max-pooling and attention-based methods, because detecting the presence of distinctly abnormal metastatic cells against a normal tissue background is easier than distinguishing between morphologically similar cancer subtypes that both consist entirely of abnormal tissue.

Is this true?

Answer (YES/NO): NO